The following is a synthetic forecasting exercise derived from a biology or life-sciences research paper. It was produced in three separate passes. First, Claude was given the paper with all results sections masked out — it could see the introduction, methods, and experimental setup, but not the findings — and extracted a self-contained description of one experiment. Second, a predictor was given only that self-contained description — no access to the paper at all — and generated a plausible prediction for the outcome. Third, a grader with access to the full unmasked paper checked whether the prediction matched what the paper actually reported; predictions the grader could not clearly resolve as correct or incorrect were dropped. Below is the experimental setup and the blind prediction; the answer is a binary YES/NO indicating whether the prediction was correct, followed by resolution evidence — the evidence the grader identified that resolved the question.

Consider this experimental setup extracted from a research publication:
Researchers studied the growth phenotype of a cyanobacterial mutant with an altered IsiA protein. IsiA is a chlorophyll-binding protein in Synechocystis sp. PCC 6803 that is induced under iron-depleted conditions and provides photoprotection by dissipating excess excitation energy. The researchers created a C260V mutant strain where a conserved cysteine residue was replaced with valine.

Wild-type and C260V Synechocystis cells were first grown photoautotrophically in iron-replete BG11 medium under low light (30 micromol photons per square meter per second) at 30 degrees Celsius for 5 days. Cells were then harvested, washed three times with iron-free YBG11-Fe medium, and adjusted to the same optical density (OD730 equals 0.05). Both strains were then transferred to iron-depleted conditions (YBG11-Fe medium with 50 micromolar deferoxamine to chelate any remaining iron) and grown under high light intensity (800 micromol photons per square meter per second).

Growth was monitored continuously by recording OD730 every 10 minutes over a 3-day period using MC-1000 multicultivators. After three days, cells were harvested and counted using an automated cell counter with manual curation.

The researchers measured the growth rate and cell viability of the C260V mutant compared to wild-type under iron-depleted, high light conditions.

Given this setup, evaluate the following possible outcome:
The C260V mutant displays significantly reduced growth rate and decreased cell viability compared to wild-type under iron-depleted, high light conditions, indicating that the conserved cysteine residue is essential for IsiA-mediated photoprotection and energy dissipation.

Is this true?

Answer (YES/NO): NO